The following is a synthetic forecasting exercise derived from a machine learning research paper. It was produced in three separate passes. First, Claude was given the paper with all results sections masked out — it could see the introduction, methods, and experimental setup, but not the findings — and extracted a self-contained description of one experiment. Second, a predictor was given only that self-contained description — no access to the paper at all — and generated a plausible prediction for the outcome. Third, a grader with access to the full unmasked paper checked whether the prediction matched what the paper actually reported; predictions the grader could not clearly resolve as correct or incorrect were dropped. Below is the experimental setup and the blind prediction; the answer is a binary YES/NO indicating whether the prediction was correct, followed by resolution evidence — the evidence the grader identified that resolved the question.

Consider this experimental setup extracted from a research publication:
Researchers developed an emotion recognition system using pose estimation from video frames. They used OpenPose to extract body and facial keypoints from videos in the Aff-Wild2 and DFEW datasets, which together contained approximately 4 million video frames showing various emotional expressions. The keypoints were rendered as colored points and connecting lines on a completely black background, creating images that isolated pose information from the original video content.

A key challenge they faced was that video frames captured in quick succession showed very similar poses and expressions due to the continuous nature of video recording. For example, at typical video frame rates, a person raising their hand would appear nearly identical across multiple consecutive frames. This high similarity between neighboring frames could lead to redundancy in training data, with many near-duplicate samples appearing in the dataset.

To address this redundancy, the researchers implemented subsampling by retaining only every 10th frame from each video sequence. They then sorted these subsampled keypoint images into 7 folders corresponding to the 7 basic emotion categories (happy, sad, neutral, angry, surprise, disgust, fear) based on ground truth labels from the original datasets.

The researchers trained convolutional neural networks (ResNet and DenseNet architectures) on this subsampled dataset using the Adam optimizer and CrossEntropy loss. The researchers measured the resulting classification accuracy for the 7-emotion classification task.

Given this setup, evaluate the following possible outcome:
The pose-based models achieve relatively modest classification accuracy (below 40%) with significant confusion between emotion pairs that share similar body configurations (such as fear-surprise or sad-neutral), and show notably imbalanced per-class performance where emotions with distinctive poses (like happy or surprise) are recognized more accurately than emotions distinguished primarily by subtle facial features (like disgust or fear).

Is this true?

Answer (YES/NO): NO